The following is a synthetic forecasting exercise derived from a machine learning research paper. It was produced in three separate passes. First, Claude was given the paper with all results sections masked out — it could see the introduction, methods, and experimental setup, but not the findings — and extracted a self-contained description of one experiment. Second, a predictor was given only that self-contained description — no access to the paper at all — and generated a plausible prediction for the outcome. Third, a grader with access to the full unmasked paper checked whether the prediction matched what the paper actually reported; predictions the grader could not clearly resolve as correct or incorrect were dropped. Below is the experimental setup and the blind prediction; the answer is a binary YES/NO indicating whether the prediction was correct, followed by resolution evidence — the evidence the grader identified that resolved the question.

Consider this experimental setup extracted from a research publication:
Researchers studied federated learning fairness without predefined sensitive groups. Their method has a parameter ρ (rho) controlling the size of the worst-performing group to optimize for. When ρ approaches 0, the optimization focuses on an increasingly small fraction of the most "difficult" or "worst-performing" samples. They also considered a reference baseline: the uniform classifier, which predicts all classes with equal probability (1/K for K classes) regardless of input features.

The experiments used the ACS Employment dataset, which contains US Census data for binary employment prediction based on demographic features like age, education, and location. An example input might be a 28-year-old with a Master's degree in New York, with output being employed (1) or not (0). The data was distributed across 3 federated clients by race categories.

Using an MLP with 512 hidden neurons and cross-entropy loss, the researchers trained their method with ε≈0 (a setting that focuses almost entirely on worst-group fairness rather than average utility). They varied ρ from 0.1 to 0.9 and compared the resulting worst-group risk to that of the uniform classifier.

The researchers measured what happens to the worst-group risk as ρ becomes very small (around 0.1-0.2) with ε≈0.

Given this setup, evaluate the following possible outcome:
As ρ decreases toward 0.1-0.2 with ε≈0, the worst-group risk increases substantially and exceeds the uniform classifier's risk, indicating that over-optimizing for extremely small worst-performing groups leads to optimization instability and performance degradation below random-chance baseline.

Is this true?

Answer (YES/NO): NO